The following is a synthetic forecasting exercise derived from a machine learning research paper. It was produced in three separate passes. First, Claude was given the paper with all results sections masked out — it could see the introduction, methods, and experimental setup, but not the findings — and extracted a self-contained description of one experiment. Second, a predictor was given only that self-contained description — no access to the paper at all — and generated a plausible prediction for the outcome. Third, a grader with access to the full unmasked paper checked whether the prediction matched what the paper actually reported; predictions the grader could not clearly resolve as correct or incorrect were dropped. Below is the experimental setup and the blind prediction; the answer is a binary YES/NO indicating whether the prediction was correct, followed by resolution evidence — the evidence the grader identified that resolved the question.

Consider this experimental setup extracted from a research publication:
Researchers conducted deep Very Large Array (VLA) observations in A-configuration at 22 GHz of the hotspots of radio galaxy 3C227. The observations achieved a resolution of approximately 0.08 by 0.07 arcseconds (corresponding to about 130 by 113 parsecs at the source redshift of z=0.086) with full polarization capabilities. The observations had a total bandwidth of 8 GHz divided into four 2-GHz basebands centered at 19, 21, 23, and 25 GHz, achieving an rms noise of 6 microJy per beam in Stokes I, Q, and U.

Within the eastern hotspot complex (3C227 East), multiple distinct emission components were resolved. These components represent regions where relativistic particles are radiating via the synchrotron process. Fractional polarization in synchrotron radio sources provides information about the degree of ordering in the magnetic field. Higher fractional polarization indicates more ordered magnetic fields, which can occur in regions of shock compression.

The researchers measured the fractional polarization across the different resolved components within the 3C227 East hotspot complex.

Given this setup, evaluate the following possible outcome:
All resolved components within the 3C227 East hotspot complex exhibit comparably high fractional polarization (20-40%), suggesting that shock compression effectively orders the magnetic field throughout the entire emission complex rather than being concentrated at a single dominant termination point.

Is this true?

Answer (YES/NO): NO